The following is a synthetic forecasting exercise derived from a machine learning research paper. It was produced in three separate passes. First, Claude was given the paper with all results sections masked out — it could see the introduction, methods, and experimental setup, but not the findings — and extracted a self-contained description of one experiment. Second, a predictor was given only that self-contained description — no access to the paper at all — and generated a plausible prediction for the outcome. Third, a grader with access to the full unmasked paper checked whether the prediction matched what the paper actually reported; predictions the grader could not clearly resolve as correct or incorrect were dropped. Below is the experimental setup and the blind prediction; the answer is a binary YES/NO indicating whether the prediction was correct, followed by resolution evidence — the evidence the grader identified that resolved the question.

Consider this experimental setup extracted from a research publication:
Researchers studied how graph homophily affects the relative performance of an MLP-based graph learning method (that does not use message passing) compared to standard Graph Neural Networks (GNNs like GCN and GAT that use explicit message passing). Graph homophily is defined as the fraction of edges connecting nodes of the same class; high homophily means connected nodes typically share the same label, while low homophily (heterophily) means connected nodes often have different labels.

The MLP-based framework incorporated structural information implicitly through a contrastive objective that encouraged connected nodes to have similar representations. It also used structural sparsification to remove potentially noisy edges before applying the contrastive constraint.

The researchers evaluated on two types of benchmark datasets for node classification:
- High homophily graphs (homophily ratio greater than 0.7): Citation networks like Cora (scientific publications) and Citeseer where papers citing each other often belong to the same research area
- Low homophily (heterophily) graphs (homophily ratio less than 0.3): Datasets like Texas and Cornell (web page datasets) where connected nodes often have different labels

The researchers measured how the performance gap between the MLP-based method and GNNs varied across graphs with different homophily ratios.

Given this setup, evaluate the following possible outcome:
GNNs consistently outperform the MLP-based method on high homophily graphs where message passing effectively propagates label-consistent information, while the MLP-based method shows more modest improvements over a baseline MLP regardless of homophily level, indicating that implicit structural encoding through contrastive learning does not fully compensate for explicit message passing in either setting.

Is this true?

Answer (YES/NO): NO